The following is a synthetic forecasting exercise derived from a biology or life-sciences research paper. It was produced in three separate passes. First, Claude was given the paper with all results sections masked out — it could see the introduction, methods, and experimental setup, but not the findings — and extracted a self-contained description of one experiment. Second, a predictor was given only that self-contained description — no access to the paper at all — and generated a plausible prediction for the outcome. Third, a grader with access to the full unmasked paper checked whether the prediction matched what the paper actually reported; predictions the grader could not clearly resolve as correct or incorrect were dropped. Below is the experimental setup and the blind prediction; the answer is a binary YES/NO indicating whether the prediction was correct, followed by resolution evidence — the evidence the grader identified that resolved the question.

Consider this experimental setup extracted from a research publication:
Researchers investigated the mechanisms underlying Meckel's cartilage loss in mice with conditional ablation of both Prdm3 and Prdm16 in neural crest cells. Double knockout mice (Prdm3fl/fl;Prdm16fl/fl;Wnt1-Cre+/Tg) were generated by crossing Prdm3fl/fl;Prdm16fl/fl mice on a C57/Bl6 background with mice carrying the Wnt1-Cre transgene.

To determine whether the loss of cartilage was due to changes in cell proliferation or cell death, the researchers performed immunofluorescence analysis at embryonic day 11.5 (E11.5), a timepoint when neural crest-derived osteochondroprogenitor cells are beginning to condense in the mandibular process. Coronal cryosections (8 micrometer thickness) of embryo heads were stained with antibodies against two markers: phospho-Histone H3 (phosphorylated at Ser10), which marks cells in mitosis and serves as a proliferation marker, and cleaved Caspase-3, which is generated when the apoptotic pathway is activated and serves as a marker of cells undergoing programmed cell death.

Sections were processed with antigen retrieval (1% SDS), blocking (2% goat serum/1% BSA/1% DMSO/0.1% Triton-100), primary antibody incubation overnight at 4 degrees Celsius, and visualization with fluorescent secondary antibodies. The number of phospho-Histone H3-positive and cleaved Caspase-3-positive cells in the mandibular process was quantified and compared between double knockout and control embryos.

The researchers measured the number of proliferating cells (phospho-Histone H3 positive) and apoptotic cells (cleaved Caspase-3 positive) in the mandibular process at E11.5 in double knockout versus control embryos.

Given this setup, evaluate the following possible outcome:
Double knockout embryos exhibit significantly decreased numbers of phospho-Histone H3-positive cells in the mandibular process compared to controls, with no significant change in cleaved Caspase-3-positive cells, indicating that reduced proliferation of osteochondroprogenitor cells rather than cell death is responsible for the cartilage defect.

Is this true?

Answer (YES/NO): NO